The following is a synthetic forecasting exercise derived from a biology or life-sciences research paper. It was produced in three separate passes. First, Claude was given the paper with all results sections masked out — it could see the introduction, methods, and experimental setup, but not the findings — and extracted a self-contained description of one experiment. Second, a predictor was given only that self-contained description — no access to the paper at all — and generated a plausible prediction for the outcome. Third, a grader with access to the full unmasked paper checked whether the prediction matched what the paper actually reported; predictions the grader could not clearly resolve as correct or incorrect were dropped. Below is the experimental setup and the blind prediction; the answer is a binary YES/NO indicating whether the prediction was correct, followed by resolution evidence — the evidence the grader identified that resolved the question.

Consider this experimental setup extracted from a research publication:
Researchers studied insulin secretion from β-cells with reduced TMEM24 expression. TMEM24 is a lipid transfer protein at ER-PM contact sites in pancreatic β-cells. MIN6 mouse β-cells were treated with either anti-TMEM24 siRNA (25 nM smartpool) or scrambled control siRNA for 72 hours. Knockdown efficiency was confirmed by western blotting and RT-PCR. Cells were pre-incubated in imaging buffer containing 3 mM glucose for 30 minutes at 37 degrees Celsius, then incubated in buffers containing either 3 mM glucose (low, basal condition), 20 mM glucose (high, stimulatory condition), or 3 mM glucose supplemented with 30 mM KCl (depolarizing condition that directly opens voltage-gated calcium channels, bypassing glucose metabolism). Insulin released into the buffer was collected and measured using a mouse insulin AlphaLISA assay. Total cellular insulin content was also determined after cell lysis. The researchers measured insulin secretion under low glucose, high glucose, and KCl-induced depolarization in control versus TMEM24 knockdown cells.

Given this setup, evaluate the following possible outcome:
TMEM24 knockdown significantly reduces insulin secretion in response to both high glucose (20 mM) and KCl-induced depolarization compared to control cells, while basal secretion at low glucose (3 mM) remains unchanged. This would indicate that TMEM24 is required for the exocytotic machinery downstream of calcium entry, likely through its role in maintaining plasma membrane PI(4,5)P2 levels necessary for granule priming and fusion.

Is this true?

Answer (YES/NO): NO